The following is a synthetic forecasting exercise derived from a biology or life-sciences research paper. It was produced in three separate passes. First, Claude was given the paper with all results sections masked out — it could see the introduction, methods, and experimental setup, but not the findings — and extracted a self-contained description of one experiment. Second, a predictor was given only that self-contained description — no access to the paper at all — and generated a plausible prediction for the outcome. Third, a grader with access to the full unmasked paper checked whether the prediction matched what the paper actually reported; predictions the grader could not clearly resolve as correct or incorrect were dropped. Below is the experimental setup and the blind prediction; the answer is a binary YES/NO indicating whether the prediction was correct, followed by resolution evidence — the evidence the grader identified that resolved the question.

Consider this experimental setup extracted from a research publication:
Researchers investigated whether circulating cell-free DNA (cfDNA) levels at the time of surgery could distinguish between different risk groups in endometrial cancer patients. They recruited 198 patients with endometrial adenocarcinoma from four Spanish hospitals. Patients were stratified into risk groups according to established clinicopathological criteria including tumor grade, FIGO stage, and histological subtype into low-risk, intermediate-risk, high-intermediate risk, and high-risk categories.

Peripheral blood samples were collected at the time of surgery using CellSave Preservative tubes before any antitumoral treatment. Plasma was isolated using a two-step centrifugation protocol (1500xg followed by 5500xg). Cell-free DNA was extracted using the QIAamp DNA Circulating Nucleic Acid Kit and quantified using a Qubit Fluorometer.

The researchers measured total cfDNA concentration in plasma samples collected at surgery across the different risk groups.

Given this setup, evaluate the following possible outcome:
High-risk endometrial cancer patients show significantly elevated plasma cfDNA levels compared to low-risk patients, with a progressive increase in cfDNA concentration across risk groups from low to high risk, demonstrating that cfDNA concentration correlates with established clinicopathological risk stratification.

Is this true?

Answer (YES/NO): NO